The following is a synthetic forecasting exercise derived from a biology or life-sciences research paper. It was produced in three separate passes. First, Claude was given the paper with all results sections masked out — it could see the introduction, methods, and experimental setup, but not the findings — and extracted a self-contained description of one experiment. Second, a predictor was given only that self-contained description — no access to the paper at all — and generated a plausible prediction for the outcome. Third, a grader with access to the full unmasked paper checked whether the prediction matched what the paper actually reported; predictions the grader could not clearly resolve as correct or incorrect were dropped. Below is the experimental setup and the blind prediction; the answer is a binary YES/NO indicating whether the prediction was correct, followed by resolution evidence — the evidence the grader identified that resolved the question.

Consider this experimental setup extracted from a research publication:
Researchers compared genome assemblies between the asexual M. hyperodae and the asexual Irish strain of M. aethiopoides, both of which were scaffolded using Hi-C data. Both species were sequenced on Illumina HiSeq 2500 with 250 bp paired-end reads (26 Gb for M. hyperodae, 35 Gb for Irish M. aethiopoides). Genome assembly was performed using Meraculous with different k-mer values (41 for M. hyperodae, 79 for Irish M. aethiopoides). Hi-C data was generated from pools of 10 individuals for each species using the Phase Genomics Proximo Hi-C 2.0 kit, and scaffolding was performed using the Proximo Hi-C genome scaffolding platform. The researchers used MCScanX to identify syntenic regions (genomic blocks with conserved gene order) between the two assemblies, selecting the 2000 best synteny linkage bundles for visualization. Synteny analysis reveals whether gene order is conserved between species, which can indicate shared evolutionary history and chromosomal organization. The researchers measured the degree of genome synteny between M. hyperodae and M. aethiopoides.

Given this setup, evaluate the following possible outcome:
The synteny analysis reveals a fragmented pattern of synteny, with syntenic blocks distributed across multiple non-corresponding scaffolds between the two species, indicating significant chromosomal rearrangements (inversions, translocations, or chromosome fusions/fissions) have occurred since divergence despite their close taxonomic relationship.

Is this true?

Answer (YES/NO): NO